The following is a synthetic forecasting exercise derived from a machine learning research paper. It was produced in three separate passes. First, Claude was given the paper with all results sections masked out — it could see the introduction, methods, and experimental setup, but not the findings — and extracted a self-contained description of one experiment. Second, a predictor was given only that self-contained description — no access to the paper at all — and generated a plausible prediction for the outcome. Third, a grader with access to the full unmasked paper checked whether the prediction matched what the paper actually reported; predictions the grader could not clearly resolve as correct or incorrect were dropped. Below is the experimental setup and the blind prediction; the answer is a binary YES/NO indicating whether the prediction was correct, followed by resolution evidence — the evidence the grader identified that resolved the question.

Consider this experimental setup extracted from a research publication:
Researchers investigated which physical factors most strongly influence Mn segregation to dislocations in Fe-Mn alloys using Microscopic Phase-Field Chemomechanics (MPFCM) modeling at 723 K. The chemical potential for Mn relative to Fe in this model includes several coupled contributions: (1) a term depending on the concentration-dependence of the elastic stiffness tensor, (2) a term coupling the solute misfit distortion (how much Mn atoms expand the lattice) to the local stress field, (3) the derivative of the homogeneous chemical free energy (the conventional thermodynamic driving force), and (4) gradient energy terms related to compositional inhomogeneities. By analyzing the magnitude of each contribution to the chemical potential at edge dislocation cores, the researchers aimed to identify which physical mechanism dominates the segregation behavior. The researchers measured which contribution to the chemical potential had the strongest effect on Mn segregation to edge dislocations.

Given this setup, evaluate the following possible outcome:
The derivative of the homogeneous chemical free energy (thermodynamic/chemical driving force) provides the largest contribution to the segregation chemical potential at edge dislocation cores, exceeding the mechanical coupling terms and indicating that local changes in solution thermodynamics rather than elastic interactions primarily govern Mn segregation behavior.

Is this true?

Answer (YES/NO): NO